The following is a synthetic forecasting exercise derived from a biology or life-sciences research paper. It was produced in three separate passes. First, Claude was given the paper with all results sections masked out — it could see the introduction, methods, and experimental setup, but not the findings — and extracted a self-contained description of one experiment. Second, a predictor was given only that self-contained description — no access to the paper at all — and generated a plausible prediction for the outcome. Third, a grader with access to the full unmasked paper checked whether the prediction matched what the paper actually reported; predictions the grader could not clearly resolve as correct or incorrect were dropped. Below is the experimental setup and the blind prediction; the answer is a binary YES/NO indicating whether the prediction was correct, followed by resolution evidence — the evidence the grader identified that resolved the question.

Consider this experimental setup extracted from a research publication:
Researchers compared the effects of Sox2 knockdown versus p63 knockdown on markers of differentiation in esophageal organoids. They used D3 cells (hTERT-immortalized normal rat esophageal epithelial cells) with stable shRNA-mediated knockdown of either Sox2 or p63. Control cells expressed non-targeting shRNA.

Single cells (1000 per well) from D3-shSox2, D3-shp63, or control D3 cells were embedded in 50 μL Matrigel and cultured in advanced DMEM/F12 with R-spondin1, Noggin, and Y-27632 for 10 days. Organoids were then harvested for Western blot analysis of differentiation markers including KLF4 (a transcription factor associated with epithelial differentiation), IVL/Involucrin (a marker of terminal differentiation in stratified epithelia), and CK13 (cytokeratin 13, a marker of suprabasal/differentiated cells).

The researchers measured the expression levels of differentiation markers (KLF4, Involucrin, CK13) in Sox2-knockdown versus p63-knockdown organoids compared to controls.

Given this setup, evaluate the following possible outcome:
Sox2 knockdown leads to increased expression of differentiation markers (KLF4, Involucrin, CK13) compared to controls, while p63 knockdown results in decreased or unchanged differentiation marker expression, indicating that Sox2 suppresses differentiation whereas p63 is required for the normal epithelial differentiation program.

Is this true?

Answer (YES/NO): NO